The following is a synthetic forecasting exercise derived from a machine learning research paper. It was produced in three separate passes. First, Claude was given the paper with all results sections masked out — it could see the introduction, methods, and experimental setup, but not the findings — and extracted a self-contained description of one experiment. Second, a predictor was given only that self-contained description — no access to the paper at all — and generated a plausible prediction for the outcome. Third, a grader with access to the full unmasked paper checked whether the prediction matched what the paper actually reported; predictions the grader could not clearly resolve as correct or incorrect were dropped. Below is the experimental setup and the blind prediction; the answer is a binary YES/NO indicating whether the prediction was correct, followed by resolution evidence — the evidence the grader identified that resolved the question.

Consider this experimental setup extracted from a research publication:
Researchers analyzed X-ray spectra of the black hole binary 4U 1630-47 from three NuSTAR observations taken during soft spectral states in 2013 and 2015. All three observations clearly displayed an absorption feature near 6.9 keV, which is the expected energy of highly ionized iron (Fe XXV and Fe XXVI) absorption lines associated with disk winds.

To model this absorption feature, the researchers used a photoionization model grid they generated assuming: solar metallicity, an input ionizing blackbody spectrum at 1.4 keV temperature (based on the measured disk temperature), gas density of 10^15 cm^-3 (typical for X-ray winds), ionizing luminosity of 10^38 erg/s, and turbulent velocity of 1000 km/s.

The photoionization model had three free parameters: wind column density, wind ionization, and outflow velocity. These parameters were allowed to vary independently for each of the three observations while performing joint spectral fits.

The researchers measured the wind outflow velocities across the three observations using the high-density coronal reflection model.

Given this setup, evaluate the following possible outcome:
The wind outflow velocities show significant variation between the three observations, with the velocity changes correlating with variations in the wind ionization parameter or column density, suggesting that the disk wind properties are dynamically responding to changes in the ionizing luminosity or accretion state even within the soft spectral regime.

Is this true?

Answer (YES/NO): NO